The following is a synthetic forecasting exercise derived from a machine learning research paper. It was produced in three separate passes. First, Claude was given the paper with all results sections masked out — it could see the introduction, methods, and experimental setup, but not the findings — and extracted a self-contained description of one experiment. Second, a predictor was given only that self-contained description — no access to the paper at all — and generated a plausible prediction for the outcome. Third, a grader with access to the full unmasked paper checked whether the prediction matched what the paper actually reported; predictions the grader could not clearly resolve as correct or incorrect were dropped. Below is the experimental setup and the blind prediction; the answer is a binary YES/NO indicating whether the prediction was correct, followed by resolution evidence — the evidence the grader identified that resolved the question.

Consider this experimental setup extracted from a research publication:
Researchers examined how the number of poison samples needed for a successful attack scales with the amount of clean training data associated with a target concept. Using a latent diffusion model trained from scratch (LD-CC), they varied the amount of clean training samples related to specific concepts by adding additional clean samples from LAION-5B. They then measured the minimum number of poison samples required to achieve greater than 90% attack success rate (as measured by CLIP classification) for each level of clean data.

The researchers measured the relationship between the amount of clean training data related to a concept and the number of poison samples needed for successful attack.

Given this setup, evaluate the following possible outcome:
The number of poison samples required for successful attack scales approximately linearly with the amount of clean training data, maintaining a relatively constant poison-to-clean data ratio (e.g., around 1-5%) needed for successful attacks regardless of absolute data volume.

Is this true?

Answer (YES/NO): YES